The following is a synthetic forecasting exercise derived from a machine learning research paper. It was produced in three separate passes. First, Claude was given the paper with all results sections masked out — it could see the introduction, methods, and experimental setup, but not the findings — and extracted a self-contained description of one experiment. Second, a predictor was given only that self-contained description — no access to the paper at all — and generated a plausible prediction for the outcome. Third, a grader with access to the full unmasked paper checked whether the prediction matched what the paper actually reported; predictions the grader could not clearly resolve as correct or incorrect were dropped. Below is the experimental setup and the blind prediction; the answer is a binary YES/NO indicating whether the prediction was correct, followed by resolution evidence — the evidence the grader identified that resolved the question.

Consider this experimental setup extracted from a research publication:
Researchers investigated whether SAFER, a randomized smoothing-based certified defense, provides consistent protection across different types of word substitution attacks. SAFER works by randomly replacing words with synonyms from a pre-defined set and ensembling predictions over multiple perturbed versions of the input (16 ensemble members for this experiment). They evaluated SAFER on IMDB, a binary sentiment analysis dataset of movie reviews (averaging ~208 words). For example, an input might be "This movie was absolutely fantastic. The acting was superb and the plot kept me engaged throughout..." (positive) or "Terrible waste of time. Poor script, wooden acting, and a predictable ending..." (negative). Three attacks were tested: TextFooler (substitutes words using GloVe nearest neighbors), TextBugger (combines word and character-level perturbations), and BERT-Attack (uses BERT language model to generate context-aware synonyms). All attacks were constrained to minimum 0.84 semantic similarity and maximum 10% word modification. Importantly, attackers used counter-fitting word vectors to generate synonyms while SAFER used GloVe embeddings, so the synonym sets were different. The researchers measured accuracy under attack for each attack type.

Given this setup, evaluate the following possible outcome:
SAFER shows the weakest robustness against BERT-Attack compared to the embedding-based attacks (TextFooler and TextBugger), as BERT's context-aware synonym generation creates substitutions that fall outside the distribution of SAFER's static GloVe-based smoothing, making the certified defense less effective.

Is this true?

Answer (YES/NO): YES